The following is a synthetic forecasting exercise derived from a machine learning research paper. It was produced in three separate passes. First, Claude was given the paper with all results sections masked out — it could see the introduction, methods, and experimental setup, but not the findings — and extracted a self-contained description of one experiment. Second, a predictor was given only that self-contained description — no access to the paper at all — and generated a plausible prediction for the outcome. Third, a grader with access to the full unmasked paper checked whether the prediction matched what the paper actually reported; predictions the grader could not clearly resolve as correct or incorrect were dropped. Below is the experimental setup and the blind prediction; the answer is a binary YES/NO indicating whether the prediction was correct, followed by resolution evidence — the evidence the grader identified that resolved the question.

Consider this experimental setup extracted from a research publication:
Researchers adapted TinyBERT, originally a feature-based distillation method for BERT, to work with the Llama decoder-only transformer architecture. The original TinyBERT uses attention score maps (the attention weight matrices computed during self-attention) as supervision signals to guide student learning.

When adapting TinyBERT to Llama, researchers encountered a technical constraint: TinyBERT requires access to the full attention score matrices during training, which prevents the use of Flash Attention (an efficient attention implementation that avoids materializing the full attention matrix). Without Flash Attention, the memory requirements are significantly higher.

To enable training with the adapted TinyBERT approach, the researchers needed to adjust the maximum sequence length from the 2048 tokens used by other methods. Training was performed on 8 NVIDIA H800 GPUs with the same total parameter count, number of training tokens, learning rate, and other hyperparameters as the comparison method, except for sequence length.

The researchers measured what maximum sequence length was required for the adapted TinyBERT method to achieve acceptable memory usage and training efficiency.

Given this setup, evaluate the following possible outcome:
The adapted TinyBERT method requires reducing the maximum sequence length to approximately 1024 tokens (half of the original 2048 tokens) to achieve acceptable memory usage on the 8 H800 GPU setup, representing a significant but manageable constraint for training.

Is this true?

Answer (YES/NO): NO